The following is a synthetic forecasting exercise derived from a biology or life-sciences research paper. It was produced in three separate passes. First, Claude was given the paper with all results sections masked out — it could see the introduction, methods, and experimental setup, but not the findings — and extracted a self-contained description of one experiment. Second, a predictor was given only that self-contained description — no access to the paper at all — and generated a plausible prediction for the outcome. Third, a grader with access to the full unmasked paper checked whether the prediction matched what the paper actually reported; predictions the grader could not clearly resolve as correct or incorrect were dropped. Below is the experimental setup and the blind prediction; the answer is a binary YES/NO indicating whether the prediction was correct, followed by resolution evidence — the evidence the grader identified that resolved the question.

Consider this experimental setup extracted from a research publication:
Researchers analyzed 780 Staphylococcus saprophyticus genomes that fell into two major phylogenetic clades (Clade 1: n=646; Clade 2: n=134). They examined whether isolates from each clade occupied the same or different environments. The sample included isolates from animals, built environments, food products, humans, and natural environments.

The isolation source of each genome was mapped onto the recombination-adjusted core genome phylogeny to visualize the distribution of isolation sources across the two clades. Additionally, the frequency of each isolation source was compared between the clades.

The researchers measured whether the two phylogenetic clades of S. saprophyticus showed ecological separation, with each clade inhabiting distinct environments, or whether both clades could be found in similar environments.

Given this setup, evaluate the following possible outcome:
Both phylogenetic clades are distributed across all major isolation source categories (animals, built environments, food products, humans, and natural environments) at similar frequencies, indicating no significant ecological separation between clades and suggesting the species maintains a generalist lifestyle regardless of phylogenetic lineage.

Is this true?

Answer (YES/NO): YES